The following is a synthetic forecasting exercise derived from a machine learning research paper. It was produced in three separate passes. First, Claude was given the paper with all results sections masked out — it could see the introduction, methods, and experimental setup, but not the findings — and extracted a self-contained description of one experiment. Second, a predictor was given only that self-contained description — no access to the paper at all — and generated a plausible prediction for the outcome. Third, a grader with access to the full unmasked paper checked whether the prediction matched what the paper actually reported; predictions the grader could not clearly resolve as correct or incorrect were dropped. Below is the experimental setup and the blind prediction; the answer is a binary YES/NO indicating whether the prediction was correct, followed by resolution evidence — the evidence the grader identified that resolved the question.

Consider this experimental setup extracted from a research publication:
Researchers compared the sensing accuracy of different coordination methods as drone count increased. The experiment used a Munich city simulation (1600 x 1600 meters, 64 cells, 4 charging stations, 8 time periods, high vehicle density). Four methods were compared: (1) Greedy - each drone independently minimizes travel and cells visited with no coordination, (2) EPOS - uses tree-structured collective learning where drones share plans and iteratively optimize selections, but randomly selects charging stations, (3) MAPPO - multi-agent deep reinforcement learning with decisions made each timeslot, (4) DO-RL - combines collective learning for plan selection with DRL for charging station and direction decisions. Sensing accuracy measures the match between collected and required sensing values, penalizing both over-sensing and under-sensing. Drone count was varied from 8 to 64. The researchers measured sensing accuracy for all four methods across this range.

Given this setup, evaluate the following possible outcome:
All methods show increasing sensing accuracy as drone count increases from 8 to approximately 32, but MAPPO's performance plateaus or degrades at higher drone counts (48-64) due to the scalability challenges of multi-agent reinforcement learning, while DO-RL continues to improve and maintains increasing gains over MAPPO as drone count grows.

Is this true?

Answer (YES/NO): NO